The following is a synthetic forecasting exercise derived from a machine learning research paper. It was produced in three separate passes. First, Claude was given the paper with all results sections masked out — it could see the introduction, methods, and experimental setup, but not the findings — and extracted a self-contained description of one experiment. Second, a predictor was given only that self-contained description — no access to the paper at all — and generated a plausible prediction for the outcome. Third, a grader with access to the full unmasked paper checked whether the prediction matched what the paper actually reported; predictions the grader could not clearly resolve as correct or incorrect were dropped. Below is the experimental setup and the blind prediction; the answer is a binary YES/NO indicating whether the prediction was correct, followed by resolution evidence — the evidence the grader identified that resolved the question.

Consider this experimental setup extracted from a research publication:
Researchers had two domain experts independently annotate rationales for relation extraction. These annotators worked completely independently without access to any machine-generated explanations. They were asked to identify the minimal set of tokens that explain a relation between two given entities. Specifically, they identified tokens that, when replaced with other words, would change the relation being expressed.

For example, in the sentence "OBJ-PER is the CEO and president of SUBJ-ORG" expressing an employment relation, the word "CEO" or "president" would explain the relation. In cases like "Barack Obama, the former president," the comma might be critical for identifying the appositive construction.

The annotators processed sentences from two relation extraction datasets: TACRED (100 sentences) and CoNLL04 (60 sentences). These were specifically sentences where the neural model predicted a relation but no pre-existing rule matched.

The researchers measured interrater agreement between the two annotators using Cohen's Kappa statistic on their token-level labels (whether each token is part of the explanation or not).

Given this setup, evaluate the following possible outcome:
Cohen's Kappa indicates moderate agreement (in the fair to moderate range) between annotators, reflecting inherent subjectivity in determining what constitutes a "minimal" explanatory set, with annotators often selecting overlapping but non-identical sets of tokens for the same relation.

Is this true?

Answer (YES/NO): NO